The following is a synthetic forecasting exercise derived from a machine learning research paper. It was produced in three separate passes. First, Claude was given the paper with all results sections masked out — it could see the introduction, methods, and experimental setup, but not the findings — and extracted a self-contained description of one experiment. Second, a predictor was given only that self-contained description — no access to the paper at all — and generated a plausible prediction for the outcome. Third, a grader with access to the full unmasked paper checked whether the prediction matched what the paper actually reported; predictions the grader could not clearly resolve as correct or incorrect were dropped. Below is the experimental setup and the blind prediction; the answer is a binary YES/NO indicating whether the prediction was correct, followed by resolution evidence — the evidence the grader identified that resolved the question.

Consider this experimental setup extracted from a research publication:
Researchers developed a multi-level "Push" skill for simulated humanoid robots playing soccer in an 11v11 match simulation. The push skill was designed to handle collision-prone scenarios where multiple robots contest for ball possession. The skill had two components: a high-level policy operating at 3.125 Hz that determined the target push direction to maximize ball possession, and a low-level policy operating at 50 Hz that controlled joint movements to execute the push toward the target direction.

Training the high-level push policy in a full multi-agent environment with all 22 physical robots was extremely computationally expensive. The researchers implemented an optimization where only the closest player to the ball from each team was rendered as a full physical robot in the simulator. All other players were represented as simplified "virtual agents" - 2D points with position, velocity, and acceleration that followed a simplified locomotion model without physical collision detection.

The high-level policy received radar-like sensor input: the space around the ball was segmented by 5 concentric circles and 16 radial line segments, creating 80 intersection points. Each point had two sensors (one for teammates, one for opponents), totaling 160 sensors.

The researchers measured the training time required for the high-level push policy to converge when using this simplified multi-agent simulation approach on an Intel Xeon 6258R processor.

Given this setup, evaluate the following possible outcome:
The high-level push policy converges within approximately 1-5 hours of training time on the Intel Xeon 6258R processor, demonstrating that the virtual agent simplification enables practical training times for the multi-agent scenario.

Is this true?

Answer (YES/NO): NO